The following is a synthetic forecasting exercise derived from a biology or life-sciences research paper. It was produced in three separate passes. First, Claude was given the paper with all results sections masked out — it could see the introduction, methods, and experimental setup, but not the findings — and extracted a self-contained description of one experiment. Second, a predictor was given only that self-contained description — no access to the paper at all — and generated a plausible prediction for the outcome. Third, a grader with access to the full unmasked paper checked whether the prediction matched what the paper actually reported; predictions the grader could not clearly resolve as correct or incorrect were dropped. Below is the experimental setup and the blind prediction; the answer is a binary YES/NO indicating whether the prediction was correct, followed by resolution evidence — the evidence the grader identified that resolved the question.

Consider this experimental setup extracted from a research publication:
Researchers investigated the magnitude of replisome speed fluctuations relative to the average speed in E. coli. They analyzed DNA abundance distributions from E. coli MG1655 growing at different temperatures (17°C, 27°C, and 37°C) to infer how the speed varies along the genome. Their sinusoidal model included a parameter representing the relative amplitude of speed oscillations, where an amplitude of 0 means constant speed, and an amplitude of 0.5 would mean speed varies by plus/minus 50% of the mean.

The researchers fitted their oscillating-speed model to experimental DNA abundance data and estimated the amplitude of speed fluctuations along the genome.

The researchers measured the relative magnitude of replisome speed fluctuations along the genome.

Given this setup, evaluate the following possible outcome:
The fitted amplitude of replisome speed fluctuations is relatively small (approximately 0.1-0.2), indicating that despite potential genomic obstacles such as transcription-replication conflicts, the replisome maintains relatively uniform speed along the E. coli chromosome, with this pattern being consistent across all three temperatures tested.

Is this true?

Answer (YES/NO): YES